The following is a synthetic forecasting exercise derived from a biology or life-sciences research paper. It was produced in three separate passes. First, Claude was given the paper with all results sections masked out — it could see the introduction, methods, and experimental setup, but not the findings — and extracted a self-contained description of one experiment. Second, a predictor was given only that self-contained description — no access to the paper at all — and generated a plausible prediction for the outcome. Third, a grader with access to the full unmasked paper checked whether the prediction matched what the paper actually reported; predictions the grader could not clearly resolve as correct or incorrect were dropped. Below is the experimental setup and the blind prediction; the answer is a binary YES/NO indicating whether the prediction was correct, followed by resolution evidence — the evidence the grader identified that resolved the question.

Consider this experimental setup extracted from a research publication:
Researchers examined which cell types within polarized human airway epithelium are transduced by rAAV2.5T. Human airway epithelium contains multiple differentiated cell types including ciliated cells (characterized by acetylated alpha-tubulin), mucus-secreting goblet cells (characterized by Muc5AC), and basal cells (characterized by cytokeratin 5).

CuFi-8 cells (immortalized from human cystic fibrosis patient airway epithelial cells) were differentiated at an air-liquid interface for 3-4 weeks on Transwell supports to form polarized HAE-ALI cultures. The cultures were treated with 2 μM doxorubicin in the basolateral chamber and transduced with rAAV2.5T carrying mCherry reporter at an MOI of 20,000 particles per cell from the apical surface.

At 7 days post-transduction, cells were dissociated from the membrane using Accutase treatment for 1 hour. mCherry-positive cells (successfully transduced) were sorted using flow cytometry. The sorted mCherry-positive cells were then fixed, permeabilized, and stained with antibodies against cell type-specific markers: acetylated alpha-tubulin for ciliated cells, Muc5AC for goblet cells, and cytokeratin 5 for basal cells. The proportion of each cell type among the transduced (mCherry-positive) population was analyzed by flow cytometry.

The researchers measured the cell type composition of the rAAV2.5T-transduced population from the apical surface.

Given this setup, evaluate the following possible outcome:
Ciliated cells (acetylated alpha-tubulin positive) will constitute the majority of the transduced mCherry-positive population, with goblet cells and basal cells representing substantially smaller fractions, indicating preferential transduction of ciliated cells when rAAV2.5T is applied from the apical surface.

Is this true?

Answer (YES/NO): NO